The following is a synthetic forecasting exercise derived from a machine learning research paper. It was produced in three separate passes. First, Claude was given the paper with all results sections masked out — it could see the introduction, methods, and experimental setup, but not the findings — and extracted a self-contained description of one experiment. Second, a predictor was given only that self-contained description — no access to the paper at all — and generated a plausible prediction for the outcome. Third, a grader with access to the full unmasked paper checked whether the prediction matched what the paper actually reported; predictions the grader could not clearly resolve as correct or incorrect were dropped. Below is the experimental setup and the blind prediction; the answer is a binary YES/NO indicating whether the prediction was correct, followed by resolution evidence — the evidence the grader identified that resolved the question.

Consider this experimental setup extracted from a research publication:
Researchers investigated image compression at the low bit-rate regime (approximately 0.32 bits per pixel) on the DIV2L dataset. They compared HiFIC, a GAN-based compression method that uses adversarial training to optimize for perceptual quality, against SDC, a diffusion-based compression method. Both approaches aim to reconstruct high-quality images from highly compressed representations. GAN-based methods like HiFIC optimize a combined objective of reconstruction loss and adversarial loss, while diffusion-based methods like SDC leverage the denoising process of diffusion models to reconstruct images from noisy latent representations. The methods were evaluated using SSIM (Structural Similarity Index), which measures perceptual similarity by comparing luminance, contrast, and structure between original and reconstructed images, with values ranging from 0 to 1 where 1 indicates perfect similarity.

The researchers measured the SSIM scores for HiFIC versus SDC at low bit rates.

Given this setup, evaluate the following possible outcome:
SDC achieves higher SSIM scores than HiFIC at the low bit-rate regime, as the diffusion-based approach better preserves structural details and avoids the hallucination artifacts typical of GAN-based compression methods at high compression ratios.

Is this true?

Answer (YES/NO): NO